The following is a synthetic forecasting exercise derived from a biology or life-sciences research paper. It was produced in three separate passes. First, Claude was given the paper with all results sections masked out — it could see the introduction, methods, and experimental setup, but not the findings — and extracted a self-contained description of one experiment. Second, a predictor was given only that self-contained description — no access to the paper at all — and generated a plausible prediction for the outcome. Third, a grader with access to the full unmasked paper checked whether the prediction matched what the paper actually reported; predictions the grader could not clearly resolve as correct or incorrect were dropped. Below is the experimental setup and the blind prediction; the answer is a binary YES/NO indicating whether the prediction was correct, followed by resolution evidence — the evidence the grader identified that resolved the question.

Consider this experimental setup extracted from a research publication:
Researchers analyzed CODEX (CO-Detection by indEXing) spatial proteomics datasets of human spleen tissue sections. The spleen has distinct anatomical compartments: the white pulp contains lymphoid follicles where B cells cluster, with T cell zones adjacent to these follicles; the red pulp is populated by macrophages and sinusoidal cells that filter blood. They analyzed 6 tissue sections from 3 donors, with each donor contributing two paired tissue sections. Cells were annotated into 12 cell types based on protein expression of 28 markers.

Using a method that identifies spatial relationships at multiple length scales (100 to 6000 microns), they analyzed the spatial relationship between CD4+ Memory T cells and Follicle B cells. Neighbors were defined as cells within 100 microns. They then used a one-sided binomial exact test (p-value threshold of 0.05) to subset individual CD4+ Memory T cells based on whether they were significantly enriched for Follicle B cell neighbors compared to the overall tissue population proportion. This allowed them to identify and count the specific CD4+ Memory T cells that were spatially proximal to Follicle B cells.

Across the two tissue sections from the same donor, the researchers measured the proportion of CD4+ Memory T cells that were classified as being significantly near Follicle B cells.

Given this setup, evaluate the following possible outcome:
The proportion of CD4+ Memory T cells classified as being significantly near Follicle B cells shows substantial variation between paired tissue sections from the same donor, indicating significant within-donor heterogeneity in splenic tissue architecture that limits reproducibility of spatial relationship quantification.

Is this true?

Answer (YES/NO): NO